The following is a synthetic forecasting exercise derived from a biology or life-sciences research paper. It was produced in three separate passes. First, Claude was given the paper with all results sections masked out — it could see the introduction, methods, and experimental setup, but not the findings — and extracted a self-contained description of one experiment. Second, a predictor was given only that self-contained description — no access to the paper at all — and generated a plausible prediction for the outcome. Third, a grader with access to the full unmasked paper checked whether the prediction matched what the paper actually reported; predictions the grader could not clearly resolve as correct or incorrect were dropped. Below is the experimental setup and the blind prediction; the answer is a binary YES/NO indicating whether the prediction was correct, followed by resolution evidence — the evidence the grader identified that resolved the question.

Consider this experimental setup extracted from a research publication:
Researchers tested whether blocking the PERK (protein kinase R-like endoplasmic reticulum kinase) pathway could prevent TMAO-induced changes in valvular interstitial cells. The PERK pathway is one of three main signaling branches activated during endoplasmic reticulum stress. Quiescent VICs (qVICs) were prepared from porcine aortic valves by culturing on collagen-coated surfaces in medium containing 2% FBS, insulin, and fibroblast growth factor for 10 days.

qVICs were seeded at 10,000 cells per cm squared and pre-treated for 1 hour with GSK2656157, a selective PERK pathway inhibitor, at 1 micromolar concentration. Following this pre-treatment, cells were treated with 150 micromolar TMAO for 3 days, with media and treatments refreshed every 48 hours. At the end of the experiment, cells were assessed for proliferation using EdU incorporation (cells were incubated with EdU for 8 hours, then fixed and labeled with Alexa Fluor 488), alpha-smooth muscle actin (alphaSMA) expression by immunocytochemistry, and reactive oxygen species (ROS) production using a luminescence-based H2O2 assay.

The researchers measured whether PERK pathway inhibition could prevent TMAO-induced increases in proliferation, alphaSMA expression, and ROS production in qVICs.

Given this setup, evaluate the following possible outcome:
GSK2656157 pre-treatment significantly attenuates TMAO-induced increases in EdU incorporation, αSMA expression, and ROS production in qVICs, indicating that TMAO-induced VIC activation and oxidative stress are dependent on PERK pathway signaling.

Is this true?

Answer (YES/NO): YES